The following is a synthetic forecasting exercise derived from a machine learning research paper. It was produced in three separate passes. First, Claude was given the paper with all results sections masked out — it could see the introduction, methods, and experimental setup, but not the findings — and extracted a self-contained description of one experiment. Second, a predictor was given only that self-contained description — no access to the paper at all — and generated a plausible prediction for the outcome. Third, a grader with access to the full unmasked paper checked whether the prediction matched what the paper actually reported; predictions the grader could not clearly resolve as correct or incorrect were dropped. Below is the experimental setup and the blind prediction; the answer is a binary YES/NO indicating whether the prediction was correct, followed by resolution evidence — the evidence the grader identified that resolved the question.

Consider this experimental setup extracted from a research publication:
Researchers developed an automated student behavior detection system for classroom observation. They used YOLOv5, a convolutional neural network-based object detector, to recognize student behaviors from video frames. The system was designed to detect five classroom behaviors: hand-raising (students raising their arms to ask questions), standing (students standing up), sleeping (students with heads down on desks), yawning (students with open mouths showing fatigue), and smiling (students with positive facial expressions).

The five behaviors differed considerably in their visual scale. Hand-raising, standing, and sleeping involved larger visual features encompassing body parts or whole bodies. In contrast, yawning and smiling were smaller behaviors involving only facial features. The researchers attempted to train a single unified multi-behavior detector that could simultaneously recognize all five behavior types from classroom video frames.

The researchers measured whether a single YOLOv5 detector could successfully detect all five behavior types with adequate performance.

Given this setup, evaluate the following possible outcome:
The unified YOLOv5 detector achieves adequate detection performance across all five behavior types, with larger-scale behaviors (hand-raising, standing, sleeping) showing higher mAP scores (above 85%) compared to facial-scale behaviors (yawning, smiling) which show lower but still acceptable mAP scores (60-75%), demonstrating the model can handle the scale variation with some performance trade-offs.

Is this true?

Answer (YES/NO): NO